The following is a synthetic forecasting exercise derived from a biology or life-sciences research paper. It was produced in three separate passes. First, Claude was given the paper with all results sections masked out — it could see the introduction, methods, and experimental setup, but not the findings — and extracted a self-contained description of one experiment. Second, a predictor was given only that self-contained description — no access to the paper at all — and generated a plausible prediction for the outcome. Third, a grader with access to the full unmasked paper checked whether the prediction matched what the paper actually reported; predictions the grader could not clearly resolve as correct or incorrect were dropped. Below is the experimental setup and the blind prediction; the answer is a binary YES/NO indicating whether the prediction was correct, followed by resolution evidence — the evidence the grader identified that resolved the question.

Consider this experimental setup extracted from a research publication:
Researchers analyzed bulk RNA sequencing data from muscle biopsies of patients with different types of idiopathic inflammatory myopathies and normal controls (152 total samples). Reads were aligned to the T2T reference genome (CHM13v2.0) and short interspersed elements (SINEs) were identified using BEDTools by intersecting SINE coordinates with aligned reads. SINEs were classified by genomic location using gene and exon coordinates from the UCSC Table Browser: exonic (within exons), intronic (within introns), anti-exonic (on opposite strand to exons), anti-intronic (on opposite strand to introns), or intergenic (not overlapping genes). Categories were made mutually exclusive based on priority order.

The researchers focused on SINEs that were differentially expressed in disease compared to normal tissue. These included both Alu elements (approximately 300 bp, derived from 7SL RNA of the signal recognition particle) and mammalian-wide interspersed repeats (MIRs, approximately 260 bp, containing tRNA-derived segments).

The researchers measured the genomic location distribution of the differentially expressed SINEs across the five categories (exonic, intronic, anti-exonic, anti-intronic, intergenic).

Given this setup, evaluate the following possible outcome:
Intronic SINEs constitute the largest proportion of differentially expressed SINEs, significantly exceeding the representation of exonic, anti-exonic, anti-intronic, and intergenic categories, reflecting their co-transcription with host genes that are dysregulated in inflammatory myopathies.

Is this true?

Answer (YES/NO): NO